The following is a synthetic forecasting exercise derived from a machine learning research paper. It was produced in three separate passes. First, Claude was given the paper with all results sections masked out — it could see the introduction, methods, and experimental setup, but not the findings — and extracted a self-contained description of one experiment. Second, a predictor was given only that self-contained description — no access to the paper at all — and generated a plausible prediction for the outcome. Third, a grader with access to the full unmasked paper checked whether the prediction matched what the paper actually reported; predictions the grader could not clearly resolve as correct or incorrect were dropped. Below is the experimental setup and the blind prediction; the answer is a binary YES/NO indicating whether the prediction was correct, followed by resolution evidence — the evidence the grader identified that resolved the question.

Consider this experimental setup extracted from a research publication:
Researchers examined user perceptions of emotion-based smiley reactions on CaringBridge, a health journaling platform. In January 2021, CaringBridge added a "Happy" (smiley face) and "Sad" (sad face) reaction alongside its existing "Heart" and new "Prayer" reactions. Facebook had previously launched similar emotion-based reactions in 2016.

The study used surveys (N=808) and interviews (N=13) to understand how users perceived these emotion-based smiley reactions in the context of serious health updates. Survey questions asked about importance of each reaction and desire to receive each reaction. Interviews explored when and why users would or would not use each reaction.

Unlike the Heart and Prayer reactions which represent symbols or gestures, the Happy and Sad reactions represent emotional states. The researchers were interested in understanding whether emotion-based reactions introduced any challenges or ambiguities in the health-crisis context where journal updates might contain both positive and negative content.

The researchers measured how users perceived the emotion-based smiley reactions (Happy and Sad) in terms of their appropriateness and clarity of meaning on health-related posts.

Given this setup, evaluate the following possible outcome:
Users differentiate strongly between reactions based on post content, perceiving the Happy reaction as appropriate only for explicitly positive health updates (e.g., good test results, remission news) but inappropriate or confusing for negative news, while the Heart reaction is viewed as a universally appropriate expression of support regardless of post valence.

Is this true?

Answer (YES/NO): YES